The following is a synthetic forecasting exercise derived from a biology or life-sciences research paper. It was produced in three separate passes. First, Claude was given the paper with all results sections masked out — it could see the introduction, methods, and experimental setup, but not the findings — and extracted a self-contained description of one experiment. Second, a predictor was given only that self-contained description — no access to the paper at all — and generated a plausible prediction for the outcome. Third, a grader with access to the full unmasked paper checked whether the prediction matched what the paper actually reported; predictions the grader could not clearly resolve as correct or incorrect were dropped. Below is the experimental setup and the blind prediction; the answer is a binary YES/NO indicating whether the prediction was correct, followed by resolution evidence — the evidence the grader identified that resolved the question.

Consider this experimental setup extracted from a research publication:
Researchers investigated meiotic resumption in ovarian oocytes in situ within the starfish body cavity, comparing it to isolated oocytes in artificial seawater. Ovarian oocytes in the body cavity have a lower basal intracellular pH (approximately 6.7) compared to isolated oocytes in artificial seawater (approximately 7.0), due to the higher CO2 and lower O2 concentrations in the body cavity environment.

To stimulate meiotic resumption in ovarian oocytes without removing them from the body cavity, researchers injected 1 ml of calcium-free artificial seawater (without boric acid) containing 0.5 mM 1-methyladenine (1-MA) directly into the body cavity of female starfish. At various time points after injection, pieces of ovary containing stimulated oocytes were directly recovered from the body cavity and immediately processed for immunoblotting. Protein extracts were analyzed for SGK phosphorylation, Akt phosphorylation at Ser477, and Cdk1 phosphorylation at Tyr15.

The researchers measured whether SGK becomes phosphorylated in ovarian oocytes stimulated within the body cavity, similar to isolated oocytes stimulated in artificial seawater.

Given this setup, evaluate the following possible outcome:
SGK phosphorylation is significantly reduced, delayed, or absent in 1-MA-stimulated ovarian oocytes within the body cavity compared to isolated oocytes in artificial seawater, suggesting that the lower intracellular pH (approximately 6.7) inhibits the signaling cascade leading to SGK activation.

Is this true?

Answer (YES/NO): NO